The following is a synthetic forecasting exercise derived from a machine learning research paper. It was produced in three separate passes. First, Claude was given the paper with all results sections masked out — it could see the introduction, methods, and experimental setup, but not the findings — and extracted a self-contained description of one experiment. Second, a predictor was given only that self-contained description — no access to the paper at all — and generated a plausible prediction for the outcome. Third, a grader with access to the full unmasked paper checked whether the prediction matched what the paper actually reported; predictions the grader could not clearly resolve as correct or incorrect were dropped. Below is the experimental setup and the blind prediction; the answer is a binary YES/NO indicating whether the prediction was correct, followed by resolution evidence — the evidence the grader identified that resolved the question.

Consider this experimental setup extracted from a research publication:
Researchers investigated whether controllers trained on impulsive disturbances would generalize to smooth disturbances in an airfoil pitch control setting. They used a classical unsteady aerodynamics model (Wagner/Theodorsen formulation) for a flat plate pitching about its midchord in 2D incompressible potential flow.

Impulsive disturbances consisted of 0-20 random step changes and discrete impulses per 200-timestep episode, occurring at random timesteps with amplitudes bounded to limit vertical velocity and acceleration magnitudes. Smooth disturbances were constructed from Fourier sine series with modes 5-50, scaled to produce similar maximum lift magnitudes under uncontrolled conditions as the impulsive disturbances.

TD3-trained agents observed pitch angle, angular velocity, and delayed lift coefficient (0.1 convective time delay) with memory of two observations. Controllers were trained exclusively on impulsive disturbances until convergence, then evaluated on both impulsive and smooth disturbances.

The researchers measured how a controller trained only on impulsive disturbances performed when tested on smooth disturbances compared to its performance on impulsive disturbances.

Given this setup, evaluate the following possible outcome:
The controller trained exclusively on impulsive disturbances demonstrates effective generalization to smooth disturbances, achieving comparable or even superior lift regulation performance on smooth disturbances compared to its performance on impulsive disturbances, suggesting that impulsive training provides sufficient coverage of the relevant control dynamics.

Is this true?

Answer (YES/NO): NO